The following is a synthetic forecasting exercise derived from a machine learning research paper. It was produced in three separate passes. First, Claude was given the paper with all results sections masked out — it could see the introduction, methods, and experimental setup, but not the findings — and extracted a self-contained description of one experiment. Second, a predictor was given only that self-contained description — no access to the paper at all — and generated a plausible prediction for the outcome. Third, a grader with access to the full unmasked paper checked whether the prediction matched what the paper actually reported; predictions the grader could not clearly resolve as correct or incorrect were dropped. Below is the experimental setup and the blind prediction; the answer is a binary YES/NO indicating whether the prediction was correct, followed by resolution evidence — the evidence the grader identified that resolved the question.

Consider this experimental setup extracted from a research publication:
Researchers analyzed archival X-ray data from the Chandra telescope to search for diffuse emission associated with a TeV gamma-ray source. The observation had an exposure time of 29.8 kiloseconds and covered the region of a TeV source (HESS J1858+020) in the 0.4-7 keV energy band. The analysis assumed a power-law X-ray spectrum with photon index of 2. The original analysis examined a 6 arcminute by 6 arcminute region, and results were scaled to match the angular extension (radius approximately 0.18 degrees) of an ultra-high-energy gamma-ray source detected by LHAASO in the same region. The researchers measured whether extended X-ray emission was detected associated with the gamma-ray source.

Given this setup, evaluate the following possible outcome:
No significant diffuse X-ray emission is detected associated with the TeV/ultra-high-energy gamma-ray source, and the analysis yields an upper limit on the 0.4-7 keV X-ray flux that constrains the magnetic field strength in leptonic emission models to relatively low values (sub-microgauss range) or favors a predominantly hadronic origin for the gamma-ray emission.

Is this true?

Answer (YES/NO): NO